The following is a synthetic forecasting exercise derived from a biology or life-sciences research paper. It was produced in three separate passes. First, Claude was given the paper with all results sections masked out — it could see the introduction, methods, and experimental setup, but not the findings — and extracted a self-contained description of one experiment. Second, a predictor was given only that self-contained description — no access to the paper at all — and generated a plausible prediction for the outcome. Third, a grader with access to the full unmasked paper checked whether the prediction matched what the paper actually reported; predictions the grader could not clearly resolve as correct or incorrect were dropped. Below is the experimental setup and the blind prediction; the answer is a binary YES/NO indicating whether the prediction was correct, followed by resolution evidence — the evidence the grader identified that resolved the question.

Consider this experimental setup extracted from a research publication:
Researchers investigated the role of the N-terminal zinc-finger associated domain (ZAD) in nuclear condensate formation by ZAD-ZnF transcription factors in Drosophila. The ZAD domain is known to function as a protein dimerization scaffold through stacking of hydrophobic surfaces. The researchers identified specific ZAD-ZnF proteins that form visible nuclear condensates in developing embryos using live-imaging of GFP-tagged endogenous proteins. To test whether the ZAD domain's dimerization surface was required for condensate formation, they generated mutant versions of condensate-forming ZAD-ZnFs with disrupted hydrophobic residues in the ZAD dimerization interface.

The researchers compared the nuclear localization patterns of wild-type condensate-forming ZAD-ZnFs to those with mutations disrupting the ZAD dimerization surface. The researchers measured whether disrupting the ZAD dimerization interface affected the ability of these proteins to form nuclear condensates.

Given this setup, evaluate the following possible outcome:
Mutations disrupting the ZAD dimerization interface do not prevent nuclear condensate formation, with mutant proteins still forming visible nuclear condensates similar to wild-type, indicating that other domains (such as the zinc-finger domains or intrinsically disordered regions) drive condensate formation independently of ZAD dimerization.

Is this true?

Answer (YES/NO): NO